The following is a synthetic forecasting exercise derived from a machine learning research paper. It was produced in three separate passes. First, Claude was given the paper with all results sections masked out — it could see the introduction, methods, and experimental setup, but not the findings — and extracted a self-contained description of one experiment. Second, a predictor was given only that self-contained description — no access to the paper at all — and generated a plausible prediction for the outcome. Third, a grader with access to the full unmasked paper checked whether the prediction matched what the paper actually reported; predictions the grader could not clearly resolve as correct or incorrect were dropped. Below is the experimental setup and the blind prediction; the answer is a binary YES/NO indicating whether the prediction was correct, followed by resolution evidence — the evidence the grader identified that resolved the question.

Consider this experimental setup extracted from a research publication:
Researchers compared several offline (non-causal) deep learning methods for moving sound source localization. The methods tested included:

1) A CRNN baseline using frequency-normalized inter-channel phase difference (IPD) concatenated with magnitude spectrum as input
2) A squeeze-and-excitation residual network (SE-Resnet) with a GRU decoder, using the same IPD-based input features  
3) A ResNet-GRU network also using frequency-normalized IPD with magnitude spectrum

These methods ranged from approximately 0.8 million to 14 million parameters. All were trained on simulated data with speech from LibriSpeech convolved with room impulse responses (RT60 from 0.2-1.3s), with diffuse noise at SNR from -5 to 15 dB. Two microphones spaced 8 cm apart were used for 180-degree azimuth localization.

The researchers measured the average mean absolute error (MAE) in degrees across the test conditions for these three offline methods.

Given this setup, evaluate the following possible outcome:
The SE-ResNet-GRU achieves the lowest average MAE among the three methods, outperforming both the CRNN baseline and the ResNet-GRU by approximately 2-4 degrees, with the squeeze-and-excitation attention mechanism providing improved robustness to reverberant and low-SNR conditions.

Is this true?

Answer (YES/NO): NO